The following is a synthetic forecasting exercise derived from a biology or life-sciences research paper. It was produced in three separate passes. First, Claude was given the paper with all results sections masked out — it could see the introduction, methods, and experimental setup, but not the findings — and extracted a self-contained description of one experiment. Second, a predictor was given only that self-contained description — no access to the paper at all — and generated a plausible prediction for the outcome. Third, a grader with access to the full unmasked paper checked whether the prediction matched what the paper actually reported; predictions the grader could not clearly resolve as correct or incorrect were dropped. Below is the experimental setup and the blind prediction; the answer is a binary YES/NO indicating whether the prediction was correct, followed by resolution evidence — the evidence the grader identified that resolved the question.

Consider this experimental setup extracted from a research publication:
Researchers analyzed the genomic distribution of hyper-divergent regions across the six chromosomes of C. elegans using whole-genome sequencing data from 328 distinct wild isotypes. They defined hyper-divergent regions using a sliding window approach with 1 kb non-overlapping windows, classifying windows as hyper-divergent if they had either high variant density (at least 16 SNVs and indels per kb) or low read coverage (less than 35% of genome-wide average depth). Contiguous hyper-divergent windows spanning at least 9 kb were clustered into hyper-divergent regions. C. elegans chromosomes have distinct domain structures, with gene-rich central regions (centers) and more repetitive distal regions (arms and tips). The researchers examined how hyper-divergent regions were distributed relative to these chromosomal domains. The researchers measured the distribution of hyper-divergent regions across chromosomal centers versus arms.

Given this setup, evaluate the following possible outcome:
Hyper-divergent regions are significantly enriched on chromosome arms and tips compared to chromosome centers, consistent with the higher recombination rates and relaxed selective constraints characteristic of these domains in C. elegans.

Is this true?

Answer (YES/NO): YES